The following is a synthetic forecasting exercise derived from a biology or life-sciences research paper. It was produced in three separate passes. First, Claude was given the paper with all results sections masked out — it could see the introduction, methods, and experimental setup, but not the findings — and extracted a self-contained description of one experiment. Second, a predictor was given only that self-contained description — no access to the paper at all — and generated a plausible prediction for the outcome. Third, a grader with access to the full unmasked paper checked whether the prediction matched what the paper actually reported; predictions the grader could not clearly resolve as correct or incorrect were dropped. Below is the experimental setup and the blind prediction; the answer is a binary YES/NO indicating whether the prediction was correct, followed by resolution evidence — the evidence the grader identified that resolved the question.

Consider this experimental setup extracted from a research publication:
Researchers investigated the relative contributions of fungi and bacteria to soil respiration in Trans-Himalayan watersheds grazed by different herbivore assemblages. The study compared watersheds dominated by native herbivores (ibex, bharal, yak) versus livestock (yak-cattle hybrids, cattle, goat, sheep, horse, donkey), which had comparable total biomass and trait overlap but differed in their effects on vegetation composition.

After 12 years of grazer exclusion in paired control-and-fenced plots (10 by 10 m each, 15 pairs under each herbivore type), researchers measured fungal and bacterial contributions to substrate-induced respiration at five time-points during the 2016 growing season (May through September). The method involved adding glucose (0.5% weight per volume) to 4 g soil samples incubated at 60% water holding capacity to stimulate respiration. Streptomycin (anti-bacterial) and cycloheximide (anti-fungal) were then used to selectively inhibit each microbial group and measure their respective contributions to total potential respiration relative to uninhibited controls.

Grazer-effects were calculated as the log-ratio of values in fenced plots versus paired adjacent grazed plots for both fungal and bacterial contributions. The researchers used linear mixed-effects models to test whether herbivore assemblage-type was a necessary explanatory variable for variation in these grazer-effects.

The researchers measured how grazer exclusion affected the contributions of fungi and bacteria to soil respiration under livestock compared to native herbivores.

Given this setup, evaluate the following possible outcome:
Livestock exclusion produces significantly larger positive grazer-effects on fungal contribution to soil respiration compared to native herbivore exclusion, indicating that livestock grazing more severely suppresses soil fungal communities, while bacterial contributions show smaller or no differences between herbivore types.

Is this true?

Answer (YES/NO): YES